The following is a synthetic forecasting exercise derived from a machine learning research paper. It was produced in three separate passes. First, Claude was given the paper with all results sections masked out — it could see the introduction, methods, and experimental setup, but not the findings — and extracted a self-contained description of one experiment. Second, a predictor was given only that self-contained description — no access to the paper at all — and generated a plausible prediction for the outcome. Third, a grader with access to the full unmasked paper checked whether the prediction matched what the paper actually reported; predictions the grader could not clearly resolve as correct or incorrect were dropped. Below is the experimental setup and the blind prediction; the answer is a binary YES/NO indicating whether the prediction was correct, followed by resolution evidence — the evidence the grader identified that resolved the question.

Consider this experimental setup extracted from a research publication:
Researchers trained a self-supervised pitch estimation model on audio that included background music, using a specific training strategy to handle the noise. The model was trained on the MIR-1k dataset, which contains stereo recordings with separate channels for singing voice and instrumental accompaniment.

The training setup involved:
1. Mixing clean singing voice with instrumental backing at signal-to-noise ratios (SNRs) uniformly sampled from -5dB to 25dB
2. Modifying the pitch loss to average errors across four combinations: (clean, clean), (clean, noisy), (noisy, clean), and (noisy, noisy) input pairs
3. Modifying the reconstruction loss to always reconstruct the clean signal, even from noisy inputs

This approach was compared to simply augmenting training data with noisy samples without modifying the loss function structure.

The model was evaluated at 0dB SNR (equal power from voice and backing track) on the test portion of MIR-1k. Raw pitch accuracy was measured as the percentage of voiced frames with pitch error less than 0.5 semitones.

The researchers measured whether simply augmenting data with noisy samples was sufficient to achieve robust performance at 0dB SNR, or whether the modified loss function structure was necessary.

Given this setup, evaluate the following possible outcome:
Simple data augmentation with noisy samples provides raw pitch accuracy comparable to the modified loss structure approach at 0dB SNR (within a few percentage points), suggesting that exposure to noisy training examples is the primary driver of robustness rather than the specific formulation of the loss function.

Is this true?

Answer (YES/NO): NO